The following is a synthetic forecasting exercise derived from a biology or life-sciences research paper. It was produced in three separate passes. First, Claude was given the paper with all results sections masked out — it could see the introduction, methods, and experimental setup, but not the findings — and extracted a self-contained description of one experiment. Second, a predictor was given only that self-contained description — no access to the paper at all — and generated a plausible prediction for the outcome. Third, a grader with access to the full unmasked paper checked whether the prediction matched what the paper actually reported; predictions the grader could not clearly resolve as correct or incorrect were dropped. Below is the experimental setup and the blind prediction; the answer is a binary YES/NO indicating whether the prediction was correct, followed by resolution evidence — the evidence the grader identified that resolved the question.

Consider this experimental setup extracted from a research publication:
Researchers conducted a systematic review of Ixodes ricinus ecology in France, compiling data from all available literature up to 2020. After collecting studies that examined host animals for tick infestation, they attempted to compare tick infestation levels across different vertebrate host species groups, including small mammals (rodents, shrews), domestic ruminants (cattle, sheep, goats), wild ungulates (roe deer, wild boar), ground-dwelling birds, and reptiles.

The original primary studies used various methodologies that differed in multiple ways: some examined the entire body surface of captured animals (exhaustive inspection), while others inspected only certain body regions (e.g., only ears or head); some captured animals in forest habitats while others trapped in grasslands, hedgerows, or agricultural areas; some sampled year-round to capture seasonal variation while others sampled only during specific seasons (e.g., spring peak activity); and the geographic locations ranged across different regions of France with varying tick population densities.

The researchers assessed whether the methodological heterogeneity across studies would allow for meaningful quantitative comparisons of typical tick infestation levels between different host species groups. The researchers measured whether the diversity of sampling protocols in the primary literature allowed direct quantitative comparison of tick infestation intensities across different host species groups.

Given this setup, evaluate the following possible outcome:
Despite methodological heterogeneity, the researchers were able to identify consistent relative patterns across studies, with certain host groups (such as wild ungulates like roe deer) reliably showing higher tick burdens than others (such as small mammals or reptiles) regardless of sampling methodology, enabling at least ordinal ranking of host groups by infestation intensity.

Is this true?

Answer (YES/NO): NO